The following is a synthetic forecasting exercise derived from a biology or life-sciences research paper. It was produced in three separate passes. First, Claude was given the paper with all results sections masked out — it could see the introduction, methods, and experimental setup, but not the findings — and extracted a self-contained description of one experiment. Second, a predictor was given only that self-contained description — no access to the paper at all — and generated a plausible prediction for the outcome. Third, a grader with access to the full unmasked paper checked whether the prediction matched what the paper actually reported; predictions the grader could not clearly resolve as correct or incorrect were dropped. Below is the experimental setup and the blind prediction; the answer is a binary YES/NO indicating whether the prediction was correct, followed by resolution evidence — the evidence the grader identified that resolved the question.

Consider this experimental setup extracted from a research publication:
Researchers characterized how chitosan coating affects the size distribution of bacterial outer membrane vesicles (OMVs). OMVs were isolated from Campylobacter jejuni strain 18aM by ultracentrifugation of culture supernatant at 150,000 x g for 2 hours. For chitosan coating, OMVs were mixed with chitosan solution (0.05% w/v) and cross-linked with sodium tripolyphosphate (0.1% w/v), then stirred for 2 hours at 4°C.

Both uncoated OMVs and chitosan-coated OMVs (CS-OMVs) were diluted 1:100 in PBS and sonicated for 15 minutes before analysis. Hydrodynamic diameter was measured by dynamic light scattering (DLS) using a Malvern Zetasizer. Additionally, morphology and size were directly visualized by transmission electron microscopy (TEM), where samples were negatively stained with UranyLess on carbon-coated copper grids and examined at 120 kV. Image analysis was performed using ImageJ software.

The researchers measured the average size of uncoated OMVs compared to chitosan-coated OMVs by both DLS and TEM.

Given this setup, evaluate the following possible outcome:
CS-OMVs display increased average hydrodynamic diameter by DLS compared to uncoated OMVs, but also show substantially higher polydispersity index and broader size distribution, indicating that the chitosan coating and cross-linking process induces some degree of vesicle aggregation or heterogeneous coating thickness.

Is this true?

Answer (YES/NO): NO